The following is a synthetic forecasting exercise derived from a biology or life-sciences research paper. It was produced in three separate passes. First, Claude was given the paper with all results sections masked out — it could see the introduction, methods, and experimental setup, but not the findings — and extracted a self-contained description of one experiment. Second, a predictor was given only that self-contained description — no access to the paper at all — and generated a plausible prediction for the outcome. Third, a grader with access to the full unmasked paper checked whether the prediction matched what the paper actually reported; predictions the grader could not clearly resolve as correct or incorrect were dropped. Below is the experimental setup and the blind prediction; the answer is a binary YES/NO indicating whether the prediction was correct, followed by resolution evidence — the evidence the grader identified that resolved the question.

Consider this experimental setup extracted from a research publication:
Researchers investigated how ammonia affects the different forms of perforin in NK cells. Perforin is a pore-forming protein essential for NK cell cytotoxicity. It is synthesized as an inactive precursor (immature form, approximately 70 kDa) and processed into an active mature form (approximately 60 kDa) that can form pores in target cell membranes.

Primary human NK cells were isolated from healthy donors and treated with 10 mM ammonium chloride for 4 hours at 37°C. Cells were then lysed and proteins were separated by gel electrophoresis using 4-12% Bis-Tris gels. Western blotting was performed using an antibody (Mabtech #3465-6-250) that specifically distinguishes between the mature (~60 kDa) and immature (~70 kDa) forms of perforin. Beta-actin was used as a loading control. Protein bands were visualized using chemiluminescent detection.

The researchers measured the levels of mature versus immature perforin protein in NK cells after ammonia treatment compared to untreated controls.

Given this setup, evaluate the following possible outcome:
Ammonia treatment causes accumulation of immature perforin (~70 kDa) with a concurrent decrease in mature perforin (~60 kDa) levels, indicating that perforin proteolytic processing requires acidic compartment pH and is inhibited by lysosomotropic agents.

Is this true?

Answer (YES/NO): NO